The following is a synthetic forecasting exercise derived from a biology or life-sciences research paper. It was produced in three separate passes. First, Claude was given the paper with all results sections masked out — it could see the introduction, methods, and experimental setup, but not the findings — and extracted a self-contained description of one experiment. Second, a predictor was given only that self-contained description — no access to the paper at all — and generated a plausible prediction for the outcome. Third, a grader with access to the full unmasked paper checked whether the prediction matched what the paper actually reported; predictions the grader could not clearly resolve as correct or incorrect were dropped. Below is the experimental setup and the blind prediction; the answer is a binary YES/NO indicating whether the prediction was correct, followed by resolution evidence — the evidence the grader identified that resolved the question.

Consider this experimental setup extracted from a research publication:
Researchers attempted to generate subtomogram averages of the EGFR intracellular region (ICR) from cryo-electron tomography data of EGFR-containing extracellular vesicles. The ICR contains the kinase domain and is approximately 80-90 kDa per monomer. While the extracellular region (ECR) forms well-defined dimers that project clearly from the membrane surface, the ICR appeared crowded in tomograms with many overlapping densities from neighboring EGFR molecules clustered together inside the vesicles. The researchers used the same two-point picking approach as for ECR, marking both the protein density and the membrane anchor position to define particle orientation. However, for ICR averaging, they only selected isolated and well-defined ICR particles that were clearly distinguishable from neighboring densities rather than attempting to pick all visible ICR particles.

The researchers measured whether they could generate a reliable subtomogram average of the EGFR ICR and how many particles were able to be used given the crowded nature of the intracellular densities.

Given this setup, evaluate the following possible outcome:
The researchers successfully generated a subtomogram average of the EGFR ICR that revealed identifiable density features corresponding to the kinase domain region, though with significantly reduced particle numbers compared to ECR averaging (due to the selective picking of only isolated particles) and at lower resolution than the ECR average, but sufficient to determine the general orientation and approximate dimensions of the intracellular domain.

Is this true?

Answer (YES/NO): YES